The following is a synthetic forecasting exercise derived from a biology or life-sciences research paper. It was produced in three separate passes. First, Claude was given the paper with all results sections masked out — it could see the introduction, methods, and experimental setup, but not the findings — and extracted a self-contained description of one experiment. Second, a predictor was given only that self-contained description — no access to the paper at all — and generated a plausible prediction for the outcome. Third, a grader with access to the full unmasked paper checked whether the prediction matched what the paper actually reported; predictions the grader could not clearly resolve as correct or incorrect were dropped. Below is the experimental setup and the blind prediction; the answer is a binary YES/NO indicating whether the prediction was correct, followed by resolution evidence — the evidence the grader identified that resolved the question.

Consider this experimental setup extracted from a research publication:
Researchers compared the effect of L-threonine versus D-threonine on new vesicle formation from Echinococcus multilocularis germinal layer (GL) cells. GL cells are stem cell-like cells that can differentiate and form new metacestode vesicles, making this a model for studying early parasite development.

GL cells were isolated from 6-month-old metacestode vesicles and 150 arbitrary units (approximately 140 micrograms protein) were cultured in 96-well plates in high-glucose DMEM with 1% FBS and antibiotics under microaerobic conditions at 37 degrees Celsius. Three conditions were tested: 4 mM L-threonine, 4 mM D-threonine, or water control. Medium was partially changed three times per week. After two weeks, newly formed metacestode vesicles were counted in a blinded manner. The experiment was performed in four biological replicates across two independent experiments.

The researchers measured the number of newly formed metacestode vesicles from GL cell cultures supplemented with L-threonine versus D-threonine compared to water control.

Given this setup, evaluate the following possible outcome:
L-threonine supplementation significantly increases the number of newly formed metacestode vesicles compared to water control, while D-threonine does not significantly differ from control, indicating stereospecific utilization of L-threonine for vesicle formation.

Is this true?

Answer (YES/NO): YES